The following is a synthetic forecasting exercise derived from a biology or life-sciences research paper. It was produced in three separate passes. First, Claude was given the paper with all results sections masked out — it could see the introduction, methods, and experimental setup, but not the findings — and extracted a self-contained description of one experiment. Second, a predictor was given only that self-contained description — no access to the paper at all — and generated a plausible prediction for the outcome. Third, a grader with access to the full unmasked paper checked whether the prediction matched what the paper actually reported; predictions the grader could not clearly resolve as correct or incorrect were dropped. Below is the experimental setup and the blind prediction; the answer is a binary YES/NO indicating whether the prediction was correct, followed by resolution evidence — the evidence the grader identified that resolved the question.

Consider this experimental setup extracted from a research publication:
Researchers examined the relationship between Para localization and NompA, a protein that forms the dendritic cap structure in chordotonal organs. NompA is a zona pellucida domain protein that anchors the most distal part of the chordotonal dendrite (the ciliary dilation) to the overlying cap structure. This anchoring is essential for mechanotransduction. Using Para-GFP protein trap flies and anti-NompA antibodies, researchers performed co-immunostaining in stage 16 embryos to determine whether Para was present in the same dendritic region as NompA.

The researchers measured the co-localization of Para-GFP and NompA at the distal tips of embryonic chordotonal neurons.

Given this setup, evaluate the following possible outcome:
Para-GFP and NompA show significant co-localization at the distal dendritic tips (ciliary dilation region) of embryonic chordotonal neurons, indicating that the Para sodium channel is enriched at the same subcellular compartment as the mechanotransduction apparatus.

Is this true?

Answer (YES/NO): NO